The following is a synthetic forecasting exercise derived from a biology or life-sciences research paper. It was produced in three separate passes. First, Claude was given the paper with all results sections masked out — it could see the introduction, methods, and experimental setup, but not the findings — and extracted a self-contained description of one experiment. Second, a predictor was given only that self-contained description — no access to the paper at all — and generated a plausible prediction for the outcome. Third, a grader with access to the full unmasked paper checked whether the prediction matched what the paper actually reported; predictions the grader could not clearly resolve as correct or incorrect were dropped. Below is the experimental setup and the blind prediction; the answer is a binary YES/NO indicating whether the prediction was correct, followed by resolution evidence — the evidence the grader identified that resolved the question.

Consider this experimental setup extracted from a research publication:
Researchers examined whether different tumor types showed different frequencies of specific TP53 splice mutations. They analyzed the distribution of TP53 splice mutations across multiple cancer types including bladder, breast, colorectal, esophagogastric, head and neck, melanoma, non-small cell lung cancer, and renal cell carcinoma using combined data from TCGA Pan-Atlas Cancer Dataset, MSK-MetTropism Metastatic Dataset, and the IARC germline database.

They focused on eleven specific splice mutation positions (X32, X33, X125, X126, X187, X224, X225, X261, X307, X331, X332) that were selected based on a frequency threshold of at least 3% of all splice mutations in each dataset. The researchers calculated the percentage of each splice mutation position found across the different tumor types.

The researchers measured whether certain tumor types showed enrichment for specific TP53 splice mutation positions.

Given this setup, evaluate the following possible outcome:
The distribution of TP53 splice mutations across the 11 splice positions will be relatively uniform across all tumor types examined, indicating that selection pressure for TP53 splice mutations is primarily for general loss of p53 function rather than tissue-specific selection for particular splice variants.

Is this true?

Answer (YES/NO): YES